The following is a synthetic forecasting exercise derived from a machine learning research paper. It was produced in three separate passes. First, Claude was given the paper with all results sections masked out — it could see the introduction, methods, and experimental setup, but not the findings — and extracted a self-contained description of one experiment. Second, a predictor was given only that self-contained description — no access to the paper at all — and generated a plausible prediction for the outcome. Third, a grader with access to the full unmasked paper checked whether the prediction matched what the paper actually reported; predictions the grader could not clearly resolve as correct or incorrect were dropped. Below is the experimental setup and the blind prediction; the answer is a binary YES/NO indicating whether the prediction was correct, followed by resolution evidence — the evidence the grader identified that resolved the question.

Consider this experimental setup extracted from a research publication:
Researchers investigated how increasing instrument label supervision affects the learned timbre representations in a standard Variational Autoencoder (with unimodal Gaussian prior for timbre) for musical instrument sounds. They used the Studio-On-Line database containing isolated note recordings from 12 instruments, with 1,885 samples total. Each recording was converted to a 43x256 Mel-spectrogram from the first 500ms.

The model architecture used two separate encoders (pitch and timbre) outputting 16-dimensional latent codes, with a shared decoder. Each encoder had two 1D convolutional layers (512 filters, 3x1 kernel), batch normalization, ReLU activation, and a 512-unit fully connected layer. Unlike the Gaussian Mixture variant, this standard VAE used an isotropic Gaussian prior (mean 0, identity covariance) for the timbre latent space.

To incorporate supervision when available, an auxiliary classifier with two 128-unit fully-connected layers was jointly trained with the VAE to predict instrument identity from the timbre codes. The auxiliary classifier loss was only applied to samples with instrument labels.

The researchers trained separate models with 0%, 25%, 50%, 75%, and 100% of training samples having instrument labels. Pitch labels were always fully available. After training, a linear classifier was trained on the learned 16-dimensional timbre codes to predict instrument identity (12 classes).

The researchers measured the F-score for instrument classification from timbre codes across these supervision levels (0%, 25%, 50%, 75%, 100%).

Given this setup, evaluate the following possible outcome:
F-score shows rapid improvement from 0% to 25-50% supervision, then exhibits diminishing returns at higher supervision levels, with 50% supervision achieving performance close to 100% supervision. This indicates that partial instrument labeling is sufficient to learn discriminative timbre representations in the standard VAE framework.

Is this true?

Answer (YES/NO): NO